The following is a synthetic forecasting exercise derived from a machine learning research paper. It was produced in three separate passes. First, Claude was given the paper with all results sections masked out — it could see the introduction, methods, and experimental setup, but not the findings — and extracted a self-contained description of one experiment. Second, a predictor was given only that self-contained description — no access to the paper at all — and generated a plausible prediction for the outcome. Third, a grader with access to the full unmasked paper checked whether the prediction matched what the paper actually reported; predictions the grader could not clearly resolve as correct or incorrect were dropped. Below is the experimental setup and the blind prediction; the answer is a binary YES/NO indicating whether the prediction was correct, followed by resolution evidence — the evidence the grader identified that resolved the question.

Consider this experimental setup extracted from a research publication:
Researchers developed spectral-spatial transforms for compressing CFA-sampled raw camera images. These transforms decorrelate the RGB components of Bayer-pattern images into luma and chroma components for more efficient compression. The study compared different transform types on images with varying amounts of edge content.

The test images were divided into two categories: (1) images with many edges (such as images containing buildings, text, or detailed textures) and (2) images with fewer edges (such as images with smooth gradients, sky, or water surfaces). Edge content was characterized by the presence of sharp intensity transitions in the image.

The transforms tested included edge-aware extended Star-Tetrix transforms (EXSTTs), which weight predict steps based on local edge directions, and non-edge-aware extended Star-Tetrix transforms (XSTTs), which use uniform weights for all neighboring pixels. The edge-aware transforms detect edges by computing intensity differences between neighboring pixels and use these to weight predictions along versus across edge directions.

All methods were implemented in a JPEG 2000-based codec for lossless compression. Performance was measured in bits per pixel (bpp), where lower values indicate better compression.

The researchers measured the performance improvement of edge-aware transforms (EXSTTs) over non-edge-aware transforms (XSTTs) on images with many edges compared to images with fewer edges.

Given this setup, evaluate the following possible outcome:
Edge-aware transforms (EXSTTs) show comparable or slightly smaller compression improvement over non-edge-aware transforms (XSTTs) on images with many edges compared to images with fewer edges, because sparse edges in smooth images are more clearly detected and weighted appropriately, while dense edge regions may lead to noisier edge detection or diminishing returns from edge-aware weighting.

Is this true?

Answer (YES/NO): NO